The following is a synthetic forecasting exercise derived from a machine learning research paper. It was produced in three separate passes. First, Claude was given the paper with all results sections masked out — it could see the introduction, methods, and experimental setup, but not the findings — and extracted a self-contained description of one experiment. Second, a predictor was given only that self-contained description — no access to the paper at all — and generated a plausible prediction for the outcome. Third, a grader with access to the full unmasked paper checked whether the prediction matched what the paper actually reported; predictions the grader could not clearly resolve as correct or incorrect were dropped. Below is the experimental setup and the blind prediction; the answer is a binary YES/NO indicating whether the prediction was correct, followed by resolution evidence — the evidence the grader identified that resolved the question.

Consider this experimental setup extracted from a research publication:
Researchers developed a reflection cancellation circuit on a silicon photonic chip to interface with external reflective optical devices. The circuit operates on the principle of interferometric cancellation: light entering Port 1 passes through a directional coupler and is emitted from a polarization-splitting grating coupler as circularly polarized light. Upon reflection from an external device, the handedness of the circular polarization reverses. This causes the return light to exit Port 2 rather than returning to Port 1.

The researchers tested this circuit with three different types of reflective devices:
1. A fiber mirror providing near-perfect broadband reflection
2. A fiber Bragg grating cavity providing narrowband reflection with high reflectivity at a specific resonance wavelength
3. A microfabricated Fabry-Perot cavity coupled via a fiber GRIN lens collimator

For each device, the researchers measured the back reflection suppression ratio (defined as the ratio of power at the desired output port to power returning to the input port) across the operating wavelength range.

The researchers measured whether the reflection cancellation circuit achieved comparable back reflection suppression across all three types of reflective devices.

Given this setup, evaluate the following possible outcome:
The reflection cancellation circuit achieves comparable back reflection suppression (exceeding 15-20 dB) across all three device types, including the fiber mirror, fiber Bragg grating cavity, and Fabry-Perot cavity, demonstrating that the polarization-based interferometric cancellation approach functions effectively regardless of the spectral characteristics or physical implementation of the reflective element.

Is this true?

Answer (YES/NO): NO